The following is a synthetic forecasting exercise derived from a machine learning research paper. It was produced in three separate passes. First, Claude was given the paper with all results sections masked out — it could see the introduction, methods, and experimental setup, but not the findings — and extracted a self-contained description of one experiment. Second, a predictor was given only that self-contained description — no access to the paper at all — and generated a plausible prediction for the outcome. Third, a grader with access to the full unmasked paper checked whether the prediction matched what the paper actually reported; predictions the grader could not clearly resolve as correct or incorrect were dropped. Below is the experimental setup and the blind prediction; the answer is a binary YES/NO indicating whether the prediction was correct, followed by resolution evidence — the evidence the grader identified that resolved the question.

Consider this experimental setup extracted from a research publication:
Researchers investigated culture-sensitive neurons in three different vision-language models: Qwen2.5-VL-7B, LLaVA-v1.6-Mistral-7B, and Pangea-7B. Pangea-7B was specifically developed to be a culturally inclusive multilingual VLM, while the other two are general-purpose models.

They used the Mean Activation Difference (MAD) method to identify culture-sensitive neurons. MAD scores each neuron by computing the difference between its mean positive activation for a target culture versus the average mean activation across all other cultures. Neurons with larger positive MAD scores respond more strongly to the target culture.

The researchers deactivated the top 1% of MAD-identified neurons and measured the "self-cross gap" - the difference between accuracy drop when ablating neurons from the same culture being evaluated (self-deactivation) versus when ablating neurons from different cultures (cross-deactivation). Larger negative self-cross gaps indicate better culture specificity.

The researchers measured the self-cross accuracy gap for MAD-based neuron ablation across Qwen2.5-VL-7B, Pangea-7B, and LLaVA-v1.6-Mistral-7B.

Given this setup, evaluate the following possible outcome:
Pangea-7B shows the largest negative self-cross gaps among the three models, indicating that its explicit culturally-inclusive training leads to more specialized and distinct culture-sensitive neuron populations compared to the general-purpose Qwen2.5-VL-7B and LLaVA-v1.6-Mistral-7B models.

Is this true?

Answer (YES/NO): NO